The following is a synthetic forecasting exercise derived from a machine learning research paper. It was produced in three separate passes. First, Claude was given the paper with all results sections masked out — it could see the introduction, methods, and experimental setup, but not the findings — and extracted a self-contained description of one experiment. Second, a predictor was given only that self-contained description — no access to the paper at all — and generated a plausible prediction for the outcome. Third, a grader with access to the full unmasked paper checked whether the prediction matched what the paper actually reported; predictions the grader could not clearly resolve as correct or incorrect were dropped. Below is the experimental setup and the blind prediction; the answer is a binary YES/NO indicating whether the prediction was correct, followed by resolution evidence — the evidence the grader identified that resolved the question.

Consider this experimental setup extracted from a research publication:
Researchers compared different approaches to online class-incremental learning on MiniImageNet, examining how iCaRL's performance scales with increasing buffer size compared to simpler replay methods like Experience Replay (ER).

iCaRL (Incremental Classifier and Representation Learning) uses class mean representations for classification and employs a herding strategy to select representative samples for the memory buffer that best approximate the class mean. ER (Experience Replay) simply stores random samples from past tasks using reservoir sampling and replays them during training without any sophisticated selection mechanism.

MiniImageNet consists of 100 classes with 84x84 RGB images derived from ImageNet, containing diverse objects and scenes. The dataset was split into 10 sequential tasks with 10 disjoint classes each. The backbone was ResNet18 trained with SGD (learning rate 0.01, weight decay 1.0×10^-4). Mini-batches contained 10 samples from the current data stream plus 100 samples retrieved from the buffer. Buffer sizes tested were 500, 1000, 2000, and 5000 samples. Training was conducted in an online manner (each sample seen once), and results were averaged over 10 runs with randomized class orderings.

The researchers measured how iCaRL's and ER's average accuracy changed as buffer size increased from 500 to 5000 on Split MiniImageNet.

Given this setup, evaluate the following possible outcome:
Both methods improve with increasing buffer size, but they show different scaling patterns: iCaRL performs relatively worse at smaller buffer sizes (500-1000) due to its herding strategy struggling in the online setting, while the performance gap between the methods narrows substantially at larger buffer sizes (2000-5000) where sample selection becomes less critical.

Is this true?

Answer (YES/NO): NO